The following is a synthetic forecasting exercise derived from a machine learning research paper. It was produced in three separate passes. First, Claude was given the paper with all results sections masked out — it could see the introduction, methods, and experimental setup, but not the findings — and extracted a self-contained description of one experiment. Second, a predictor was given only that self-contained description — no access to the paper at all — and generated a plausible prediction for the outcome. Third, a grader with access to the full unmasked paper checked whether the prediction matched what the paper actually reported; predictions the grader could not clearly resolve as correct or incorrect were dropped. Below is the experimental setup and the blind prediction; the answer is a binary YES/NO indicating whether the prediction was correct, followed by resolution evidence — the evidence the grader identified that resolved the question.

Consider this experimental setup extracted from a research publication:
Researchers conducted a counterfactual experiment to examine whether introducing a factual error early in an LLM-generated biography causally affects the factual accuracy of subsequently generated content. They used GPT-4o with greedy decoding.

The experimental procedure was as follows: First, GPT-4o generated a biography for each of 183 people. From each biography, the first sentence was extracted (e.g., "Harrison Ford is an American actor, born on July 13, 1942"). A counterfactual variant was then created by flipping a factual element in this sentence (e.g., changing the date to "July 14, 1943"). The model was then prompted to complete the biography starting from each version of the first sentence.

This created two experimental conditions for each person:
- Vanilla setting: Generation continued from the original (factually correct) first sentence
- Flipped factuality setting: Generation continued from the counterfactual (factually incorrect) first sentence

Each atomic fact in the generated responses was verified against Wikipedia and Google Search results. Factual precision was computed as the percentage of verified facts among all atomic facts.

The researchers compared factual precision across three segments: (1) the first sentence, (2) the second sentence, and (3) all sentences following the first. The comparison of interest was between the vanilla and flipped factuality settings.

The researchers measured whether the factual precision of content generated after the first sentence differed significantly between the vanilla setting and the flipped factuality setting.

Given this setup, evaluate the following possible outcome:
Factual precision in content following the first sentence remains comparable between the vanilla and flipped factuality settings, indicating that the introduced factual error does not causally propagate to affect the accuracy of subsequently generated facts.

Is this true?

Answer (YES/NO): YES